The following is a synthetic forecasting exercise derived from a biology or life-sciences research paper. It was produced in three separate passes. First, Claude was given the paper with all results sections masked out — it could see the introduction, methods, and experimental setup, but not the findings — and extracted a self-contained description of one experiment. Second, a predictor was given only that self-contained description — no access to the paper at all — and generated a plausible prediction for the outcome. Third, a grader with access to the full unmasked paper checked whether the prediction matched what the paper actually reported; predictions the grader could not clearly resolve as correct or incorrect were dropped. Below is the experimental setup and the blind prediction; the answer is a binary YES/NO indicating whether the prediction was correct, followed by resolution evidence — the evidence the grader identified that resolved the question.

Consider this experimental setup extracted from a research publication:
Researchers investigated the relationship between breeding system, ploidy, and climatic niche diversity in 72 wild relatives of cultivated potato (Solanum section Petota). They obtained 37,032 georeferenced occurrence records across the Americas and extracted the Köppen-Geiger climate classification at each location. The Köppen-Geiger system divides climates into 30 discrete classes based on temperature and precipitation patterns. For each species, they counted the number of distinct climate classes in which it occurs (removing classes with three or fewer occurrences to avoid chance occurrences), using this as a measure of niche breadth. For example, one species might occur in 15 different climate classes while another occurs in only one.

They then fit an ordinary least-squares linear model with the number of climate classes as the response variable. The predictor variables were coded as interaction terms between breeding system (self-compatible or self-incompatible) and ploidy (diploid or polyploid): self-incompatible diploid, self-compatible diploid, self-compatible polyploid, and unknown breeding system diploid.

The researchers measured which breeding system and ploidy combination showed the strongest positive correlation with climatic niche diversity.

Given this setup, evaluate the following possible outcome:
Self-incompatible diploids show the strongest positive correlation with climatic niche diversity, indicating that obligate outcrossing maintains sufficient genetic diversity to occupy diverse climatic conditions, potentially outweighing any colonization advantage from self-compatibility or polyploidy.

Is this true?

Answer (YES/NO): NO